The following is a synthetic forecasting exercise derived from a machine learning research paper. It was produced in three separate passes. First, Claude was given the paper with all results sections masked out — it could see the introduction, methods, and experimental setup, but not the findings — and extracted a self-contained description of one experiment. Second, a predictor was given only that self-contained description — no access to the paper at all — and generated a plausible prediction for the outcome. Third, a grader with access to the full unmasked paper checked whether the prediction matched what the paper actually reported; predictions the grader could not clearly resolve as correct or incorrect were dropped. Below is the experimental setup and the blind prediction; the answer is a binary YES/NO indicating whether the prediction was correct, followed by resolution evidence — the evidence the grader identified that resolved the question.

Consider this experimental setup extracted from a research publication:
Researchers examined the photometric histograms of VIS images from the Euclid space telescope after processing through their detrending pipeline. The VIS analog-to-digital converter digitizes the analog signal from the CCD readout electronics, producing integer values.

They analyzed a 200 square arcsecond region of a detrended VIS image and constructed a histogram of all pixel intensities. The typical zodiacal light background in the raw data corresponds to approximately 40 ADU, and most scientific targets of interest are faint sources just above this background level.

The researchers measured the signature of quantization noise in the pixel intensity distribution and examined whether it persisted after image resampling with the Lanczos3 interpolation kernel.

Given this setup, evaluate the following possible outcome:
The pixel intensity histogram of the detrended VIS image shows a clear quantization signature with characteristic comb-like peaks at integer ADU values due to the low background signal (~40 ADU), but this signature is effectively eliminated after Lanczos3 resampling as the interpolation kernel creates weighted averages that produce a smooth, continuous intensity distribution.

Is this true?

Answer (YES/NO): YES